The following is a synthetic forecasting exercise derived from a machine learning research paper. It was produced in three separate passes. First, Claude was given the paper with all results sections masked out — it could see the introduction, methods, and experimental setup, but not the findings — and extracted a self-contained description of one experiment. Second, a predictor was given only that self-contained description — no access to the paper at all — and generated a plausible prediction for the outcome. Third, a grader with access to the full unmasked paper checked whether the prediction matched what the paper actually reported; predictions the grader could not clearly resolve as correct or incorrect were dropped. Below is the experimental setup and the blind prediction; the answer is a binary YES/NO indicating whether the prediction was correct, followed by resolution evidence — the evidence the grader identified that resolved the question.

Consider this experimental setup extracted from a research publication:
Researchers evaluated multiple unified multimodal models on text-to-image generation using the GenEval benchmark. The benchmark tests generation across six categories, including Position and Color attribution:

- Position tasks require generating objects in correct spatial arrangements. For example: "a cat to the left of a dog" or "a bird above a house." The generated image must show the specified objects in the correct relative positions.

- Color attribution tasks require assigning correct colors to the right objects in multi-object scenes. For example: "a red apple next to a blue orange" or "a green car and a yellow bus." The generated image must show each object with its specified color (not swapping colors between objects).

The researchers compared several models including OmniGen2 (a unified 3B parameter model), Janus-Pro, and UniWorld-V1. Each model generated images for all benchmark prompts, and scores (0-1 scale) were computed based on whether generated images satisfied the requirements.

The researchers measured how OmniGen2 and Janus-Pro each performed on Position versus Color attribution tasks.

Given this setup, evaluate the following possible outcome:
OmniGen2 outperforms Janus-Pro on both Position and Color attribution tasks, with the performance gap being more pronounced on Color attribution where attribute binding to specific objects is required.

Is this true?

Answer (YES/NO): NO